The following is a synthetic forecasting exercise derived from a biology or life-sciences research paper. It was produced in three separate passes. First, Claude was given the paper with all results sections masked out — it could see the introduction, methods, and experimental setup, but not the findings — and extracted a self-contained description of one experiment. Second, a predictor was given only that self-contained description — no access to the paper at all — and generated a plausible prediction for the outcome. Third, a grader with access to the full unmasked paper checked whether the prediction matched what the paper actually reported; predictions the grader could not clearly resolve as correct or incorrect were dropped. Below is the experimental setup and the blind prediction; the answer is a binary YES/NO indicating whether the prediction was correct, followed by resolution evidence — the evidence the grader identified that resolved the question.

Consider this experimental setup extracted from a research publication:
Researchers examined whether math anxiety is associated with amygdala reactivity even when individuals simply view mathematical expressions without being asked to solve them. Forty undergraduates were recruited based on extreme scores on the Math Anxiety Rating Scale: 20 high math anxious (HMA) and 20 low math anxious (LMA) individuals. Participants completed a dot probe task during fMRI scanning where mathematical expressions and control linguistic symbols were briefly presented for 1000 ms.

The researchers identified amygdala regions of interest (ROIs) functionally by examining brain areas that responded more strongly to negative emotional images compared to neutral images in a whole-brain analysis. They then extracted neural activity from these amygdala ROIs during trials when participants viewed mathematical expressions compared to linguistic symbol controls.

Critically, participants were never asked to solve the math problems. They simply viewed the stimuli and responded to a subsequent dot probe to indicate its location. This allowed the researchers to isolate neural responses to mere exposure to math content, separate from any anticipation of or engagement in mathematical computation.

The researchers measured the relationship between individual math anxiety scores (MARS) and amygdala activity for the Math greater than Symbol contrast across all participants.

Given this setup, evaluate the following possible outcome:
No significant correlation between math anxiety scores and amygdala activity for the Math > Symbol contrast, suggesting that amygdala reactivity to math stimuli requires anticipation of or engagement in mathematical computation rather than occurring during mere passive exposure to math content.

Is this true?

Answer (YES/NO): NO